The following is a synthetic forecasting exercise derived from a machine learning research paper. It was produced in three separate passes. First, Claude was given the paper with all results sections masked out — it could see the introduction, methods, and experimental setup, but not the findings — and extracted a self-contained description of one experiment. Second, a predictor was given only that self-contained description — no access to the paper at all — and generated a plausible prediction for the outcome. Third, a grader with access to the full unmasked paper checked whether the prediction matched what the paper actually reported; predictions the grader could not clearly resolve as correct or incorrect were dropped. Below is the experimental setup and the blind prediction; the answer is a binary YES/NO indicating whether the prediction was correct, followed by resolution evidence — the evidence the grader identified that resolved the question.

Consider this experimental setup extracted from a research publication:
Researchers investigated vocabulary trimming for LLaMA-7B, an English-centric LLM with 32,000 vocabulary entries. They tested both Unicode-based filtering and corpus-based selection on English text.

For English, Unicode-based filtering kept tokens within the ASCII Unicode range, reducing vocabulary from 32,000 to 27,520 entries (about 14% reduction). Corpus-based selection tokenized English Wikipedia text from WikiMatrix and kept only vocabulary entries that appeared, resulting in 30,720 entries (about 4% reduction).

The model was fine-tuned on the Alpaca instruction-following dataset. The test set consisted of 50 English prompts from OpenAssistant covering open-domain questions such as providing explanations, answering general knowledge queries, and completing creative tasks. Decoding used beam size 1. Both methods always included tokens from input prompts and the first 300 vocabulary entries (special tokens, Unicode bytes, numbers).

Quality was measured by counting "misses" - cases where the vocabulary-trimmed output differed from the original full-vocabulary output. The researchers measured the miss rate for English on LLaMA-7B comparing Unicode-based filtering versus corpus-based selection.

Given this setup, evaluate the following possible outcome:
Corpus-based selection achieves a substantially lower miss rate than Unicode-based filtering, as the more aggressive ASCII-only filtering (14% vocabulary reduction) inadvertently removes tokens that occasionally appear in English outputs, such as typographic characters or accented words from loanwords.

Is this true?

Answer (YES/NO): NO